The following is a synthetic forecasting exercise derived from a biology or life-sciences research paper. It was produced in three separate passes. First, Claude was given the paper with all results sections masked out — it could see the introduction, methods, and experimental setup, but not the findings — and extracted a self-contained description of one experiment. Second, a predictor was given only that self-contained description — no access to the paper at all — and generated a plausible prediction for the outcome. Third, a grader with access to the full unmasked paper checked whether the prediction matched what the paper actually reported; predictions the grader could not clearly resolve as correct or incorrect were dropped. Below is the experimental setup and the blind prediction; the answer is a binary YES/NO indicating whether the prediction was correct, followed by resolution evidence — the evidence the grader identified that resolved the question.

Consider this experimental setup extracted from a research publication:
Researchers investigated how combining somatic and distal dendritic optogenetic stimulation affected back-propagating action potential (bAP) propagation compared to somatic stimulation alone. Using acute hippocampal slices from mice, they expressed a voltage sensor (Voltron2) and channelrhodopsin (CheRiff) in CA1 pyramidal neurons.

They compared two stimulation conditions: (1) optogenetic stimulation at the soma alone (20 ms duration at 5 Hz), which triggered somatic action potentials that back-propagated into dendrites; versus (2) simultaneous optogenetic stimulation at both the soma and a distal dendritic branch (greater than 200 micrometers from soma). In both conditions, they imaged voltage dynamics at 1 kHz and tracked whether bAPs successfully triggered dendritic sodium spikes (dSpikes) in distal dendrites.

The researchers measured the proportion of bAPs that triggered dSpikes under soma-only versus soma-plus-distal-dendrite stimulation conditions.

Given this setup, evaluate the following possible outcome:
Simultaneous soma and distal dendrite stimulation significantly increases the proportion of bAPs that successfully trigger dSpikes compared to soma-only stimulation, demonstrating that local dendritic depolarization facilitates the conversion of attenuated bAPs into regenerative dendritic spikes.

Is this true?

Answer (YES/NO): YES